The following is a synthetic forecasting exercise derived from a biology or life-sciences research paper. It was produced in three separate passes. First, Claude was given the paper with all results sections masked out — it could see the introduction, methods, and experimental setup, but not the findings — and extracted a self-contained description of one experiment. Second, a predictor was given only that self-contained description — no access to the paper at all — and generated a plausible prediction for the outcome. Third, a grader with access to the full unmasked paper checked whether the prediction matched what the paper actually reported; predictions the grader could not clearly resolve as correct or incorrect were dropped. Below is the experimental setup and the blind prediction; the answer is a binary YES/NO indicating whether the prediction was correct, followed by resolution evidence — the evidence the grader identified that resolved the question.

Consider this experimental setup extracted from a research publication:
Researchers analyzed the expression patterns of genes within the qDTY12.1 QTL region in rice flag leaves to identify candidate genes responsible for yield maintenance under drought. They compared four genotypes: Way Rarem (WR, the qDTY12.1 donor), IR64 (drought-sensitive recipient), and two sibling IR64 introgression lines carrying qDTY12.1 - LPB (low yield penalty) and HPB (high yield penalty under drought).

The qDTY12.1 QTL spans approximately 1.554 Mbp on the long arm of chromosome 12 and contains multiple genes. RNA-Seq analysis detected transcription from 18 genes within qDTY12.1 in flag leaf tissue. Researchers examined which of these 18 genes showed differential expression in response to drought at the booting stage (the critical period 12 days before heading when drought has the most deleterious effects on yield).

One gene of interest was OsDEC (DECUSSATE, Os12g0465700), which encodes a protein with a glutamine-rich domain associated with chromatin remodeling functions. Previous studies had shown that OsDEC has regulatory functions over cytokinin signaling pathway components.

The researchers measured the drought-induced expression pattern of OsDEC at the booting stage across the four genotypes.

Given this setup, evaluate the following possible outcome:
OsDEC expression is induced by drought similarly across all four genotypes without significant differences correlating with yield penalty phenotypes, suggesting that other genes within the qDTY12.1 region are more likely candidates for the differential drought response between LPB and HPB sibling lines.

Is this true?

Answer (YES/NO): NO